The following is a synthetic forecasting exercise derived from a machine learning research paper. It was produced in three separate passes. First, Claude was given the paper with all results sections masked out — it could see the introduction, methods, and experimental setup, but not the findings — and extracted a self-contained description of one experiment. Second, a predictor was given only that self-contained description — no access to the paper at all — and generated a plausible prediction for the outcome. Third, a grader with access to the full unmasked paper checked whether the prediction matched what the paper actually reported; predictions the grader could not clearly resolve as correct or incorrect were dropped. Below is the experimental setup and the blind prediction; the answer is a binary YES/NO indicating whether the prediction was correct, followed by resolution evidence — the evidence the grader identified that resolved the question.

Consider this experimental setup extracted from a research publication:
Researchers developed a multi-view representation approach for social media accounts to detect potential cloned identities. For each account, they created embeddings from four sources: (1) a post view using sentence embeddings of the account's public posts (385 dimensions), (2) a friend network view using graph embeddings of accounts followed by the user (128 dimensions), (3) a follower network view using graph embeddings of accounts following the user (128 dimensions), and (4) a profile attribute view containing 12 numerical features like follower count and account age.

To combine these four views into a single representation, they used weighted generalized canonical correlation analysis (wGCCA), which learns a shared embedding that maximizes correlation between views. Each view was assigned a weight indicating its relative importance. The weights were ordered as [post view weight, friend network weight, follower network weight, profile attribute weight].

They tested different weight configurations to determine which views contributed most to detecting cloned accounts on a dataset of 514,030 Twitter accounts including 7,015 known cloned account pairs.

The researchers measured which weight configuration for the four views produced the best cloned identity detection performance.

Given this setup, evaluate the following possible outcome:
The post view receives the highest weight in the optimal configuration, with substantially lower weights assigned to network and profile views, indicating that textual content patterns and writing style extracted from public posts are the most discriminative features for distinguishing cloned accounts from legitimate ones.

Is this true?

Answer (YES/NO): NO